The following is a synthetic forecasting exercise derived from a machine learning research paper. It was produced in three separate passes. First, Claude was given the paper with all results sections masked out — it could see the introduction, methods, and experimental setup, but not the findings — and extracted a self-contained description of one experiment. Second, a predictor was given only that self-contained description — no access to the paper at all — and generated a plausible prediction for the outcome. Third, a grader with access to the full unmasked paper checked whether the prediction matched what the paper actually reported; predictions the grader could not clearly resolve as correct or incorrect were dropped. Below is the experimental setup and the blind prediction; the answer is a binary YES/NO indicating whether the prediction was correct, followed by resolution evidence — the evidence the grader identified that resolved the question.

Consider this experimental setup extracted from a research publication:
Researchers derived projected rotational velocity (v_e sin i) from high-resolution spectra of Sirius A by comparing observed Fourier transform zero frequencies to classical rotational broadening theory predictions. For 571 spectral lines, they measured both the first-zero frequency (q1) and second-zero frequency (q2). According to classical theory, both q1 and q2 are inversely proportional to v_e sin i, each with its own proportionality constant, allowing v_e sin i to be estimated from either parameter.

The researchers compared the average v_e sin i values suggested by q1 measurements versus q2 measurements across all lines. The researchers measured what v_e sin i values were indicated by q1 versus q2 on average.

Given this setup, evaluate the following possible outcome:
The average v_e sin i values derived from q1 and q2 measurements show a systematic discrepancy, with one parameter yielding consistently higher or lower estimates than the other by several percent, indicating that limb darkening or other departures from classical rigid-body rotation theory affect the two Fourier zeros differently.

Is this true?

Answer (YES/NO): YES